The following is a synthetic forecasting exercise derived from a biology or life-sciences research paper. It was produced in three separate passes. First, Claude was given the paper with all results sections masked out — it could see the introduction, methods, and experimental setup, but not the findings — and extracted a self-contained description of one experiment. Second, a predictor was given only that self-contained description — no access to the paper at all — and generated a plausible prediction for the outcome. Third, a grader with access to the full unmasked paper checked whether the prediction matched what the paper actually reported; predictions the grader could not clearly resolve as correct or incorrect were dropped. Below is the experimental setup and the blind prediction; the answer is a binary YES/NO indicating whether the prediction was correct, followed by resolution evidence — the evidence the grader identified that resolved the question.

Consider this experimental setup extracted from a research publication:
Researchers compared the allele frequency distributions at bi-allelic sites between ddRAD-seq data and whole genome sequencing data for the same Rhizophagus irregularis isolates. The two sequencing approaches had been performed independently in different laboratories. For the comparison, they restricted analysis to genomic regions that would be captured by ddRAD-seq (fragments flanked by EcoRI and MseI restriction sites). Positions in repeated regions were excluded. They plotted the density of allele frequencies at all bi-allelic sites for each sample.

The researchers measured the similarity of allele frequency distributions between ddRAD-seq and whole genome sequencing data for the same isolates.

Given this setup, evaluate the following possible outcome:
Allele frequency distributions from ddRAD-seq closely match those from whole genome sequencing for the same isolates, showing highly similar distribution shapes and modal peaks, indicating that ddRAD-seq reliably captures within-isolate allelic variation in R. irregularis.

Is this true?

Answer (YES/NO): YES